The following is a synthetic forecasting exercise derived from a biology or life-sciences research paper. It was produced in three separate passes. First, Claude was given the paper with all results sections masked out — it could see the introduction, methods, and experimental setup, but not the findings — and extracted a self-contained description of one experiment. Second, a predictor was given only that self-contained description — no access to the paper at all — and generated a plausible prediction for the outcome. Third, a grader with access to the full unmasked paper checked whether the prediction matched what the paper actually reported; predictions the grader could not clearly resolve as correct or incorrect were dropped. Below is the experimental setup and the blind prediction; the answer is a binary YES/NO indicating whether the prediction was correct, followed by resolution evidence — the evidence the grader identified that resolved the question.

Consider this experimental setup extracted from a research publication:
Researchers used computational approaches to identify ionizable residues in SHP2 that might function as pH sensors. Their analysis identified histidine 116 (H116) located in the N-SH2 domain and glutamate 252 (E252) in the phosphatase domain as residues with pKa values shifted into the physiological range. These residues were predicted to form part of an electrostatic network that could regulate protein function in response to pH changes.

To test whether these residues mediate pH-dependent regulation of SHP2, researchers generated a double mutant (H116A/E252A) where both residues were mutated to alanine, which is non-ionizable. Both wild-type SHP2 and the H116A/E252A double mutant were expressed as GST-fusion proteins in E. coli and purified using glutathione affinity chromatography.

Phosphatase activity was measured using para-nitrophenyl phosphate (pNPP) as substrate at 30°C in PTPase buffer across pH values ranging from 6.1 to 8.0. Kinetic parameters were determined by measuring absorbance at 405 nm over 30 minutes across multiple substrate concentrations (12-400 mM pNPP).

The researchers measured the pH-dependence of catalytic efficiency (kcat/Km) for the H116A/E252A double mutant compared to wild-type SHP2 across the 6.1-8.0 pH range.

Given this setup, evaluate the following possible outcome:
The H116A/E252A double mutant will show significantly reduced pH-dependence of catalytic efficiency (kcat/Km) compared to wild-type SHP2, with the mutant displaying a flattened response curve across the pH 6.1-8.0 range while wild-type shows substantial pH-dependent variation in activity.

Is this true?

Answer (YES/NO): YES